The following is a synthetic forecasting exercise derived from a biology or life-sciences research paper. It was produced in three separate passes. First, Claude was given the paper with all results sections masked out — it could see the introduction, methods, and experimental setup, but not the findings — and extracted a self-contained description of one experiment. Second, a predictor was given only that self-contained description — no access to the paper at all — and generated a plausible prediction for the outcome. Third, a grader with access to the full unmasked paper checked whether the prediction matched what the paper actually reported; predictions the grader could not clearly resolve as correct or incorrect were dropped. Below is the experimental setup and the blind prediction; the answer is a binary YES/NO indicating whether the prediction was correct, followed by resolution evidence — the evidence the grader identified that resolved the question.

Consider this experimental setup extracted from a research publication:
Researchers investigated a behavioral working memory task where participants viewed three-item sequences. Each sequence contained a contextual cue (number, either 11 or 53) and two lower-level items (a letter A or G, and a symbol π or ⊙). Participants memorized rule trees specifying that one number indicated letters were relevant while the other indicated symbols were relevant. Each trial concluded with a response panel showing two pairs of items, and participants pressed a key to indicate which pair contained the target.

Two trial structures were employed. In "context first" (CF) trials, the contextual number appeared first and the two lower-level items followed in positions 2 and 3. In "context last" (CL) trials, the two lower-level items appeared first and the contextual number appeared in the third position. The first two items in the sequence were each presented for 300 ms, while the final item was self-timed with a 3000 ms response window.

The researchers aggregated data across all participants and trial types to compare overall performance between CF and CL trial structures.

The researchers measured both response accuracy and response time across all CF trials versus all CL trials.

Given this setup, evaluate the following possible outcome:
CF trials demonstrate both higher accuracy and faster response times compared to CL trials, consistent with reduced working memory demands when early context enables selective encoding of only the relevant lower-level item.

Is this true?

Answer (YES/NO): YES